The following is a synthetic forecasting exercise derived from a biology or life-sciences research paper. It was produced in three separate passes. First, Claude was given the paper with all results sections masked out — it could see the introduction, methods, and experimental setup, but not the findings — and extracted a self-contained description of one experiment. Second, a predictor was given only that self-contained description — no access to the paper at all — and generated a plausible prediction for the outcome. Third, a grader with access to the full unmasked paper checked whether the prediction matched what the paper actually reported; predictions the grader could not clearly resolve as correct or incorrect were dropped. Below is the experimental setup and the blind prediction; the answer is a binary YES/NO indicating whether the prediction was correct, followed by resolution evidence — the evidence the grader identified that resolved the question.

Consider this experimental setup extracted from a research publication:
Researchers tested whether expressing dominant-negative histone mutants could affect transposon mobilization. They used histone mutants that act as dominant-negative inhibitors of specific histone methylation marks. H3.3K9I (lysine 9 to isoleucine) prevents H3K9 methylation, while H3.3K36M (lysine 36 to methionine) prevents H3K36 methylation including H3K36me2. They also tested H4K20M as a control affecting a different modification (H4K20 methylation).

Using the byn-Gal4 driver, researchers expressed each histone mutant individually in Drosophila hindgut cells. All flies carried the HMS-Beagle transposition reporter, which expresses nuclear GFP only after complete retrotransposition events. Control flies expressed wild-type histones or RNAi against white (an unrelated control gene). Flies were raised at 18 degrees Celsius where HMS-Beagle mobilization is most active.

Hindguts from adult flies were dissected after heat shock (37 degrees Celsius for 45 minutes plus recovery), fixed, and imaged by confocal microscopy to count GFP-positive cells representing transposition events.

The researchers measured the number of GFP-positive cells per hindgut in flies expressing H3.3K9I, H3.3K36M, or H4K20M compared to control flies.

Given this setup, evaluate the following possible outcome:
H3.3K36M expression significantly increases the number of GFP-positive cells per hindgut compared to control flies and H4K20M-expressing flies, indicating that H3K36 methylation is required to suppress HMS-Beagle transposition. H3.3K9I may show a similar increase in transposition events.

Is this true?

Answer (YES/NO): NO